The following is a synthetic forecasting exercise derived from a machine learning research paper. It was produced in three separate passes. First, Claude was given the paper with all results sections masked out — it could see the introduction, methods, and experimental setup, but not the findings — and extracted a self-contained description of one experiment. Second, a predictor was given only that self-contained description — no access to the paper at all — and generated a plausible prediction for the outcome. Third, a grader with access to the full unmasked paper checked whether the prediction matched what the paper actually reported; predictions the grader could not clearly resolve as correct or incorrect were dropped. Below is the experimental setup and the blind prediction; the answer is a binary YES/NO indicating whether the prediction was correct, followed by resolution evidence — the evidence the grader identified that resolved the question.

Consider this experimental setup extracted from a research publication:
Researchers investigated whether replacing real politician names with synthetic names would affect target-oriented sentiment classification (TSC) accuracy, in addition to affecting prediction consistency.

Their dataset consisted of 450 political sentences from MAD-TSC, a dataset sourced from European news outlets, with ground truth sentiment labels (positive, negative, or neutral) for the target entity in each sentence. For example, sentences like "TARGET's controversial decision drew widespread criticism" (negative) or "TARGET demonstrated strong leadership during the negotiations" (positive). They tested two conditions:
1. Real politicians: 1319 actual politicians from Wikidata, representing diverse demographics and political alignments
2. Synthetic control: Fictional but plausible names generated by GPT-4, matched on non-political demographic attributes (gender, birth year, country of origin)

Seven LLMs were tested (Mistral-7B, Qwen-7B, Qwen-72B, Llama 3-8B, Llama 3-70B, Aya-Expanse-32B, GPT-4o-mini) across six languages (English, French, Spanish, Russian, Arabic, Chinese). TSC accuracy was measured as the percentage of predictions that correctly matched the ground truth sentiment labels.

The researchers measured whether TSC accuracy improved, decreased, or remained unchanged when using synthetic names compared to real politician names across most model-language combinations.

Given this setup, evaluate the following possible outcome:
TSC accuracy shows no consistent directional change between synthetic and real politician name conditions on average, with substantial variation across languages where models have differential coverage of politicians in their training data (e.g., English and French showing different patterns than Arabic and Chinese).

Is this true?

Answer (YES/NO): NO